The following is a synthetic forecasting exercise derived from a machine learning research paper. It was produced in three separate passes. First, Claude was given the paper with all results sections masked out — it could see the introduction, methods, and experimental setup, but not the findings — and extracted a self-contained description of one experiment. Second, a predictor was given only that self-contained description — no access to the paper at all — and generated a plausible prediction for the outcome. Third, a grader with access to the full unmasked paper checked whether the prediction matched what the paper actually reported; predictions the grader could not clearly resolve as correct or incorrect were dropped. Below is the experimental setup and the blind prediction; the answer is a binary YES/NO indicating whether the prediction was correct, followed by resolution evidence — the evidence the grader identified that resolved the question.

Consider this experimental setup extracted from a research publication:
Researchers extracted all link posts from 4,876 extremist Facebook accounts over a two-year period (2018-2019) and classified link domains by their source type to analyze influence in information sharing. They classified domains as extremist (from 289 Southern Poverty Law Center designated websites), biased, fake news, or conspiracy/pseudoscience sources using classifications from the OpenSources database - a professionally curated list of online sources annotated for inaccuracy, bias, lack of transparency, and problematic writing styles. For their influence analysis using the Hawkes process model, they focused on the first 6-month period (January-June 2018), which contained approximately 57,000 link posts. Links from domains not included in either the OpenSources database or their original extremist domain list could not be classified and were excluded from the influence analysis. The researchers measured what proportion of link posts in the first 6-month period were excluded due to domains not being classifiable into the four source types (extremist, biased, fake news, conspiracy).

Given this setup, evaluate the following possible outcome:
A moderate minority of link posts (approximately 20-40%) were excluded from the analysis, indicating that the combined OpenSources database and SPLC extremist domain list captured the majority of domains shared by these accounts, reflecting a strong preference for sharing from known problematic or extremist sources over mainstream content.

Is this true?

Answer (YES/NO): YES